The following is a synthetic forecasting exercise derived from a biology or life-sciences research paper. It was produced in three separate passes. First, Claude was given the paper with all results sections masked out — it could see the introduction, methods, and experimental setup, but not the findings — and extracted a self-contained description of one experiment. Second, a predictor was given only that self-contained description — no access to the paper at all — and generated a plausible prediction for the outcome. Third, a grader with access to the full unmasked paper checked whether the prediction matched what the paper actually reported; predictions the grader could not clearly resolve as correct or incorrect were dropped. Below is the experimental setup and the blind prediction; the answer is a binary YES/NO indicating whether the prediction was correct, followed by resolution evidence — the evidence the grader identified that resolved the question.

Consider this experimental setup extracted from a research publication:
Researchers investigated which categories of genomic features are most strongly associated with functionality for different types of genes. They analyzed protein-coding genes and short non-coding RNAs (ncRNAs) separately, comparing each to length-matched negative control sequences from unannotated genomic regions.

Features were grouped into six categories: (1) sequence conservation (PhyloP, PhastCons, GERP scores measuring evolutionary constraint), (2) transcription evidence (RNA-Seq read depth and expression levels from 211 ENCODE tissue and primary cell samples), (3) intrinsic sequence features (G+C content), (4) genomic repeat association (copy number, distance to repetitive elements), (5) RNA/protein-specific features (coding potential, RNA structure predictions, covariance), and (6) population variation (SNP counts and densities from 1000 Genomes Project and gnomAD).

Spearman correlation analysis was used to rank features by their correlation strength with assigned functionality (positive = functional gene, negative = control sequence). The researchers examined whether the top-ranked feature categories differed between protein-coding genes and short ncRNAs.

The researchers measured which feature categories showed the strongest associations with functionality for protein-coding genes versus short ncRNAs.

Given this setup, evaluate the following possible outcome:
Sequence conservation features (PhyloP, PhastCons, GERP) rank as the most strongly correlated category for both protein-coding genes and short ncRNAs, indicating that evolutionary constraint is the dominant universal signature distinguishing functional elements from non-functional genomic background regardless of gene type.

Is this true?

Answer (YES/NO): NO